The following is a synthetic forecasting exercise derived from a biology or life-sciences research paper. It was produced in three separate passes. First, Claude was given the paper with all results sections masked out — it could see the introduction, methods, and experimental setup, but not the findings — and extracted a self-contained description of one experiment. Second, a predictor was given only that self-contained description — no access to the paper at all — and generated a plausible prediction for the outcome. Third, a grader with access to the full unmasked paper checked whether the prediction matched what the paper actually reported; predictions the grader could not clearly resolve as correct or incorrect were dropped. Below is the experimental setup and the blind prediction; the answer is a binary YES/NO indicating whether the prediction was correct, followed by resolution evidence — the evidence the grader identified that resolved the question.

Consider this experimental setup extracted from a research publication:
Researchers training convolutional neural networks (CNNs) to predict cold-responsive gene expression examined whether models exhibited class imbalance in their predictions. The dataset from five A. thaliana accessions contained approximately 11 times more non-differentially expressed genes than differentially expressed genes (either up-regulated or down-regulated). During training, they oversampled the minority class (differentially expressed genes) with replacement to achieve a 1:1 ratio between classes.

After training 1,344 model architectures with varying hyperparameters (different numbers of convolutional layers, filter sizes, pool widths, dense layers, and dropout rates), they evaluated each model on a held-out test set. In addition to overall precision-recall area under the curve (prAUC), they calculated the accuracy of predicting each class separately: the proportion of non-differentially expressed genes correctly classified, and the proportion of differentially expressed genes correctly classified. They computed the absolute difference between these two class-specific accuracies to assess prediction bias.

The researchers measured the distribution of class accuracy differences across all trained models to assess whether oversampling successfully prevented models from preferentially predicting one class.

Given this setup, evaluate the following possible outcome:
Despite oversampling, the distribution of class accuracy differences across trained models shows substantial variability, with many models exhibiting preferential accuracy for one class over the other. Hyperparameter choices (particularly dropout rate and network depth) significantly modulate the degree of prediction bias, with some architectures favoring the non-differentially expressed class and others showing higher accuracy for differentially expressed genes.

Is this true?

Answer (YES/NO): YES